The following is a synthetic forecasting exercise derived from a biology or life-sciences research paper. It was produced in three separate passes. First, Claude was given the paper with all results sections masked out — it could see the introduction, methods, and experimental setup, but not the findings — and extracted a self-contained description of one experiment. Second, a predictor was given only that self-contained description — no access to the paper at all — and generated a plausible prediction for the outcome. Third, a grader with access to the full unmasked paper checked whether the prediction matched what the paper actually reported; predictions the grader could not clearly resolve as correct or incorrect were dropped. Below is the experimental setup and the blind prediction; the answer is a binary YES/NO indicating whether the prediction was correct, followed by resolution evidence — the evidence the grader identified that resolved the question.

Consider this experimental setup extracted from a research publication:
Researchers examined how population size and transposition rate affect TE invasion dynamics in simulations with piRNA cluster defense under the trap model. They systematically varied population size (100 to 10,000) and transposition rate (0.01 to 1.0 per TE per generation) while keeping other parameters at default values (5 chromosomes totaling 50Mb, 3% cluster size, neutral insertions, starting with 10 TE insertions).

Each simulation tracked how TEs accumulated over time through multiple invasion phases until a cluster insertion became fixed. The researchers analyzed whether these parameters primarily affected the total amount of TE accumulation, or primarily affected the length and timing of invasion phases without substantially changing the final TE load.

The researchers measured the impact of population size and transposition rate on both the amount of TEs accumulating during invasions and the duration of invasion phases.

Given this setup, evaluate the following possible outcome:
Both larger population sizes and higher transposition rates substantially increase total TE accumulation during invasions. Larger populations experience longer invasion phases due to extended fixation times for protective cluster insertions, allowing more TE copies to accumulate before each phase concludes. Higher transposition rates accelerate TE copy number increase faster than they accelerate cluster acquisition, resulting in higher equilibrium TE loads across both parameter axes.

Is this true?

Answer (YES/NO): NO